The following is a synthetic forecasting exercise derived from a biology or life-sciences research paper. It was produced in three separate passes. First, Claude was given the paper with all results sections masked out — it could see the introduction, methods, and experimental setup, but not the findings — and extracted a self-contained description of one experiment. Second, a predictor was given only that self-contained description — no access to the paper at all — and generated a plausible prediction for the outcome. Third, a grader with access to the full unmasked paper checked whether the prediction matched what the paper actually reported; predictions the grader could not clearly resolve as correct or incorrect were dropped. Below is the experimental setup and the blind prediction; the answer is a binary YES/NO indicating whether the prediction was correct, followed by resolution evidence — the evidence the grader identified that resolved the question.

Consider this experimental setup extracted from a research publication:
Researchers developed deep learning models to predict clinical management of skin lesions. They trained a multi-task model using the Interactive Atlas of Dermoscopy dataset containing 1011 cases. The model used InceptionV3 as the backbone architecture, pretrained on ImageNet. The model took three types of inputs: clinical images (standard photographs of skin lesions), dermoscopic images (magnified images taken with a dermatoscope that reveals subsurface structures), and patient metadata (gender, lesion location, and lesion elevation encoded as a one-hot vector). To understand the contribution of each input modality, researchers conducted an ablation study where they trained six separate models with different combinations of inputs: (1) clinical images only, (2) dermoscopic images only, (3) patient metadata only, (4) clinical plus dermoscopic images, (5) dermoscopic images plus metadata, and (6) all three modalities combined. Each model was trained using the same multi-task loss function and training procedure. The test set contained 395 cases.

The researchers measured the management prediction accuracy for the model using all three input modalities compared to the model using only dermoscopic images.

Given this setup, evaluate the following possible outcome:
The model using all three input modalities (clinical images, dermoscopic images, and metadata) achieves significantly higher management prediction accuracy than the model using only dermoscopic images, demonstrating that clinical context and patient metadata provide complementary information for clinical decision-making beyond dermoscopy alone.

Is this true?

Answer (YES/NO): NO